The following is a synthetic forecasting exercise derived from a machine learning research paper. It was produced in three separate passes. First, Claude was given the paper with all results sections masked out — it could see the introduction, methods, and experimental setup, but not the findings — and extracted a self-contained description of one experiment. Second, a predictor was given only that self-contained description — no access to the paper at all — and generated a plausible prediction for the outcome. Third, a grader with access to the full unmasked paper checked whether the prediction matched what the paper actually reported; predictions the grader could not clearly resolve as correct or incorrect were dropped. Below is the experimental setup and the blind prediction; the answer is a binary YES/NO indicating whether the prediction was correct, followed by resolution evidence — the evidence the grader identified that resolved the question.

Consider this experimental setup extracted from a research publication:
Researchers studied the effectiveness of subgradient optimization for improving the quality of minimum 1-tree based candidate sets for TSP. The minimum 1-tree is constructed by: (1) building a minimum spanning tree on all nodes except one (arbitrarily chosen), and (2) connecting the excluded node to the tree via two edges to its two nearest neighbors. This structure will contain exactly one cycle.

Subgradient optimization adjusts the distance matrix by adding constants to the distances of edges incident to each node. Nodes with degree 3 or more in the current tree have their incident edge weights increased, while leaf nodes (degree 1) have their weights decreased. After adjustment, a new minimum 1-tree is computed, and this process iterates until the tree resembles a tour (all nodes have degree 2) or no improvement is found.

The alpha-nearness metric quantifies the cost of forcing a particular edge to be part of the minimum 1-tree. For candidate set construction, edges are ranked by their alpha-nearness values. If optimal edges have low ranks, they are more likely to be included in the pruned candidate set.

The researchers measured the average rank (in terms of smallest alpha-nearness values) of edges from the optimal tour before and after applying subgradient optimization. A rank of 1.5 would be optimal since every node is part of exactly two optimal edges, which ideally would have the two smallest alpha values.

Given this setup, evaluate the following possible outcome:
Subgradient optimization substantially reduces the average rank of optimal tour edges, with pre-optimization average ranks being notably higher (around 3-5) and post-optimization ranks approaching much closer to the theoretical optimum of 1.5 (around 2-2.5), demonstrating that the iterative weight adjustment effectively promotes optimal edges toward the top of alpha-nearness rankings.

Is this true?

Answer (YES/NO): NO